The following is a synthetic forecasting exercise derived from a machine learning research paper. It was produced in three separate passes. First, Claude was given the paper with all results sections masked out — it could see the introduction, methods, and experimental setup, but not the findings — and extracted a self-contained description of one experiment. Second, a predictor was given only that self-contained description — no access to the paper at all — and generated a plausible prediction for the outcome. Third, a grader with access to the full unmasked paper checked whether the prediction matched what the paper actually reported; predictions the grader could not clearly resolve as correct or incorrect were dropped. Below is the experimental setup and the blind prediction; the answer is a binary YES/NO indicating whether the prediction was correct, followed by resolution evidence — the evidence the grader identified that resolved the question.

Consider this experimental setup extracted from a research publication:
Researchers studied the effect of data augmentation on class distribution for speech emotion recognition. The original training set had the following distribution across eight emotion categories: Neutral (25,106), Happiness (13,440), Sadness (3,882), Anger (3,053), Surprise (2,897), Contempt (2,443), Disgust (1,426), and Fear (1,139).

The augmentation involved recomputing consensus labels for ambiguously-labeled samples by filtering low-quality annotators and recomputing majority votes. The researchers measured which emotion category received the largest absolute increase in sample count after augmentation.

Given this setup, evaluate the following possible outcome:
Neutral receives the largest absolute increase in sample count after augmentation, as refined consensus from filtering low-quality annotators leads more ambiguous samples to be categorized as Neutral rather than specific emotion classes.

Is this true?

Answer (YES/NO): NO